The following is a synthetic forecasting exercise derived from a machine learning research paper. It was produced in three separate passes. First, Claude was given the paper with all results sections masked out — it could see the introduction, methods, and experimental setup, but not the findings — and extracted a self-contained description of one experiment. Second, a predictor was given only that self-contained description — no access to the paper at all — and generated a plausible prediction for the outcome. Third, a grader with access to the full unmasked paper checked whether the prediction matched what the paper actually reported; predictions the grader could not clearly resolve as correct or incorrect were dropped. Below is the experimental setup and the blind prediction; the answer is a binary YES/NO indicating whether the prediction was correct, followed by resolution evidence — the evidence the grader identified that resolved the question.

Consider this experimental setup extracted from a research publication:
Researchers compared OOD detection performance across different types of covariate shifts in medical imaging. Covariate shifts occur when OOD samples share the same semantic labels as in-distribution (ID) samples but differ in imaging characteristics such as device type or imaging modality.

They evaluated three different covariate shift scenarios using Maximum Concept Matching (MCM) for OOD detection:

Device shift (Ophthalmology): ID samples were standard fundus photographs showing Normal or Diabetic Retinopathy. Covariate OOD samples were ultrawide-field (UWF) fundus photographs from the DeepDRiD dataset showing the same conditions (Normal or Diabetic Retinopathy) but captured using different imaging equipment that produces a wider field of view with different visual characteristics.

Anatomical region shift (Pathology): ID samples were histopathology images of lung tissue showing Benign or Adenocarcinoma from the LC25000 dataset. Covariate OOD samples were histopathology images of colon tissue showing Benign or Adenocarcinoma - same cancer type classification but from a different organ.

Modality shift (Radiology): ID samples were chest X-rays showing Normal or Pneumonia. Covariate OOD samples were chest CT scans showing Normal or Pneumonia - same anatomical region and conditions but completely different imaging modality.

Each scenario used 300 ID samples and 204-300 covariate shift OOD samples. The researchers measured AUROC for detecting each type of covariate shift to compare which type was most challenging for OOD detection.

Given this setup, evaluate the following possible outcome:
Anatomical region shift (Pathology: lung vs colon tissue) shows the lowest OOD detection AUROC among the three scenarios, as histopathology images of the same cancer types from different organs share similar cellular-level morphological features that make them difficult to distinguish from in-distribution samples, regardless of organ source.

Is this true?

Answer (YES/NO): YES